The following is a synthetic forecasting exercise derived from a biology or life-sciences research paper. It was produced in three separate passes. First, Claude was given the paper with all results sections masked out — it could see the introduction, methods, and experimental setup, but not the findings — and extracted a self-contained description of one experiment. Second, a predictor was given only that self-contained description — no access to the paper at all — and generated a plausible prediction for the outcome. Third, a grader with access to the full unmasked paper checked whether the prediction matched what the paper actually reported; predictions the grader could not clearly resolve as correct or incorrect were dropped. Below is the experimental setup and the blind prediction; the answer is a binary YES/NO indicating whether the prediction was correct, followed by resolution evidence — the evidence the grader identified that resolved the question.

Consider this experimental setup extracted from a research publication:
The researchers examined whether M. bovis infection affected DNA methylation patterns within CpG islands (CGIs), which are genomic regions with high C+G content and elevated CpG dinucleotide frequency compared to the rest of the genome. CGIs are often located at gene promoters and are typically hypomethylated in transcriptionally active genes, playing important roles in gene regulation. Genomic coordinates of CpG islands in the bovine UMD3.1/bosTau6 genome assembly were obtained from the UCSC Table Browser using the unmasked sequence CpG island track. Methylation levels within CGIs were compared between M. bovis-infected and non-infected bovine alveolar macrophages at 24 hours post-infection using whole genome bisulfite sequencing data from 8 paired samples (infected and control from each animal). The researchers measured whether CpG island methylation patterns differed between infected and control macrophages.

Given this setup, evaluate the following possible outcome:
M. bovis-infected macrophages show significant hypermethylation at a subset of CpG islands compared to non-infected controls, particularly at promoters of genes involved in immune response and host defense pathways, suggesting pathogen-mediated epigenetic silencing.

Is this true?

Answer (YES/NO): NO